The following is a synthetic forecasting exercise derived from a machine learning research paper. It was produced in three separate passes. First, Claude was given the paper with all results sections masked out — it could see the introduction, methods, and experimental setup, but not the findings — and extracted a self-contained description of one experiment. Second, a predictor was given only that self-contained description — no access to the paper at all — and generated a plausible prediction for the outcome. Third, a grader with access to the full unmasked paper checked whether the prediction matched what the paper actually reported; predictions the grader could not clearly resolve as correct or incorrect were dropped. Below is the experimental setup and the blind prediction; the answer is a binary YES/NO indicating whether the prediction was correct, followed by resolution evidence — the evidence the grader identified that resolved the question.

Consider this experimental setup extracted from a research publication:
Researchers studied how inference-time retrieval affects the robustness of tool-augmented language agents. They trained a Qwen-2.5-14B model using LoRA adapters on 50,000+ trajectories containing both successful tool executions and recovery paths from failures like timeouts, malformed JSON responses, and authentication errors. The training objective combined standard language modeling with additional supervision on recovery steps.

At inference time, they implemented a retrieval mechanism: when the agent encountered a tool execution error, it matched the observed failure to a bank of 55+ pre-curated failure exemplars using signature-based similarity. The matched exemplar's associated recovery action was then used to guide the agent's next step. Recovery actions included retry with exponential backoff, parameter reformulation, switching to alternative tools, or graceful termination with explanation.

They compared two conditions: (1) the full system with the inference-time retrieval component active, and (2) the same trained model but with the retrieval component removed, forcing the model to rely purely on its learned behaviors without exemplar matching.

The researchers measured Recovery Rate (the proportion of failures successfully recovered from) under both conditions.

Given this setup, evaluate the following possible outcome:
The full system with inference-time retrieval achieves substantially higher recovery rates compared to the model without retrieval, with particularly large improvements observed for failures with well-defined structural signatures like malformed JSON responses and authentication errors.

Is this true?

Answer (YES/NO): NO